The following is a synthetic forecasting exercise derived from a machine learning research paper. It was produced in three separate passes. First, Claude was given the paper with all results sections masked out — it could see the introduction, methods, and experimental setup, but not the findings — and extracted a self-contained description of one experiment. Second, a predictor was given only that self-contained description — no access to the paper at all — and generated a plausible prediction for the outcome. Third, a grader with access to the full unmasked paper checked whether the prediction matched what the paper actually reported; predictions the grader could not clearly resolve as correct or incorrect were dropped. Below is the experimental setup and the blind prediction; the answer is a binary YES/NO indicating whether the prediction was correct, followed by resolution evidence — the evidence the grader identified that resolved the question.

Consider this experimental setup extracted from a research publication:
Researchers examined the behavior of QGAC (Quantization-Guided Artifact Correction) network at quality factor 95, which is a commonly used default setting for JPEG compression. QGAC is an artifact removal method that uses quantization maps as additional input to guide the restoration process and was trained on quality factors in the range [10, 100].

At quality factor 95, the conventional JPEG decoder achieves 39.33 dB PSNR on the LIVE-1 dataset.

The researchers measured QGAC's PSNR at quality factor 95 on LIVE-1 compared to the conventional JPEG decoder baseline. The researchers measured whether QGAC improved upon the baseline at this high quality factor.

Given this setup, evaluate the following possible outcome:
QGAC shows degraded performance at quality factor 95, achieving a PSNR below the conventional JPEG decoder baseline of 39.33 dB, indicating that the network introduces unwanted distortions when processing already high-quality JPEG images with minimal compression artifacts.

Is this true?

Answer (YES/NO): YES